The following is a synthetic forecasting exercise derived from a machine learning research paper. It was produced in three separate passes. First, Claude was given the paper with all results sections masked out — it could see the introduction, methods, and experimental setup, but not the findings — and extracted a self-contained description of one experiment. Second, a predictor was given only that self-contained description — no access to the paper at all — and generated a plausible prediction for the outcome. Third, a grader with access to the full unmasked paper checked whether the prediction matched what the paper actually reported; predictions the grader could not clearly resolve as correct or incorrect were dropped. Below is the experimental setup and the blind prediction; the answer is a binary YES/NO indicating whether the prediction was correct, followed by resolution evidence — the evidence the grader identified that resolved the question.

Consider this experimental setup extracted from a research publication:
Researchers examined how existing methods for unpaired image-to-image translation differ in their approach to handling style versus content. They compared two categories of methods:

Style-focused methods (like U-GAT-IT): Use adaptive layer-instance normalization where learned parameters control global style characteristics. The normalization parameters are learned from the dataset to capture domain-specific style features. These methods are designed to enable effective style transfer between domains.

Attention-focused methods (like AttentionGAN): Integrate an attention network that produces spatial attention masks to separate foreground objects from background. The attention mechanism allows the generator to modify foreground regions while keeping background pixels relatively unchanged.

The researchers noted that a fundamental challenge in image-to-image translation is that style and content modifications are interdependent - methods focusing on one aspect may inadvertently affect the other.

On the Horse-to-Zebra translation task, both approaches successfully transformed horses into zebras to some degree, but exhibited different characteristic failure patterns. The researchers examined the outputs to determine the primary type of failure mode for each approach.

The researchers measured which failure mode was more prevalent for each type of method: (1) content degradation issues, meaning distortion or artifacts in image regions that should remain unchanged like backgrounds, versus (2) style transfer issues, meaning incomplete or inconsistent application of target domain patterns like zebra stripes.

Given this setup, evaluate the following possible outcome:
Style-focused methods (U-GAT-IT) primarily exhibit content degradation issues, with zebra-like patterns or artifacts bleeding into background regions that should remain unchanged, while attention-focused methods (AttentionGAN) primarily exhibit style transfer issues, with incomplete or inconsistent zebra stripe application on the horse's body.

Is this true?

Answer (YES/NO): YES